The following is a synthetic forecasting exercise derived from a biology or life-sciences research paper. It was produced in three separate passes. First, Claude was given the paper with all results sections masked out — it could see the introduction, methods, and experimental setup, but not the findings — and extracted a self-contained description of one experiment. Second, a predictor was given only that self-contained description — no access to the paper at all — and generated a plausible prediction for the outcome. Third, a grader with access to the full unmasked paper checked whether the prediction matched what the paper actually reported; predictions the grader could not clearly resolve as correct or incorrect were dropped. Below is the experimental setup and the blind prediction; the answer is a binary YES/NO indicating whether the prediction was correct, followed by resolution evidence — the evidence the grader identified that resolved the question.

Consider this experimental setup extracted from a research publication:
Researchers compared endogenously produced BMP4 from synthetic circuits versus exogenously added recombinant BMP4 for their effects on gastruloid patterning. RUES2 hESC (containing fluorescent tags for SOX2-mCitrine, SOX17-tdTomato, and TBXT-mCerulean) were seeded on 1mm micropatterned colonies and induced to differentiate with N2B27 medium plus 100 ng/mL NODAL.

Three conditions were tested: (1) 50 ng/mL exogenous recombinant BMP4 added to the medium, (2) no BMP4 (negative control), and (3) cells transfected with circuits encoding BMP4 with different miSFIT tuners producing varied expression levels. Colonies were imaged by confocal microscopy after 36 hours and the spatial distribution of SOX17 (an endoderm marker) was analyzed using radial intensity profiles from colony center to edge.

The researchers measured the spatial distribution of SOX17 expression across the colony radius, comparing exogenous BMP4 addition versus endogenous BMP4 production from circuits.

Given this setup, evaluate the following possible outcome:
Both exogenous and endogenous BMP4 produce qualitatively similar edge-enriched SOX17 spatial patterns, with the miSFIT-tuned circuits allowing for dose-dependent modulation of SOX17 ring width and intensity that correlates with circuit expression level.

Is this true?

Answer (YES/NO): NO